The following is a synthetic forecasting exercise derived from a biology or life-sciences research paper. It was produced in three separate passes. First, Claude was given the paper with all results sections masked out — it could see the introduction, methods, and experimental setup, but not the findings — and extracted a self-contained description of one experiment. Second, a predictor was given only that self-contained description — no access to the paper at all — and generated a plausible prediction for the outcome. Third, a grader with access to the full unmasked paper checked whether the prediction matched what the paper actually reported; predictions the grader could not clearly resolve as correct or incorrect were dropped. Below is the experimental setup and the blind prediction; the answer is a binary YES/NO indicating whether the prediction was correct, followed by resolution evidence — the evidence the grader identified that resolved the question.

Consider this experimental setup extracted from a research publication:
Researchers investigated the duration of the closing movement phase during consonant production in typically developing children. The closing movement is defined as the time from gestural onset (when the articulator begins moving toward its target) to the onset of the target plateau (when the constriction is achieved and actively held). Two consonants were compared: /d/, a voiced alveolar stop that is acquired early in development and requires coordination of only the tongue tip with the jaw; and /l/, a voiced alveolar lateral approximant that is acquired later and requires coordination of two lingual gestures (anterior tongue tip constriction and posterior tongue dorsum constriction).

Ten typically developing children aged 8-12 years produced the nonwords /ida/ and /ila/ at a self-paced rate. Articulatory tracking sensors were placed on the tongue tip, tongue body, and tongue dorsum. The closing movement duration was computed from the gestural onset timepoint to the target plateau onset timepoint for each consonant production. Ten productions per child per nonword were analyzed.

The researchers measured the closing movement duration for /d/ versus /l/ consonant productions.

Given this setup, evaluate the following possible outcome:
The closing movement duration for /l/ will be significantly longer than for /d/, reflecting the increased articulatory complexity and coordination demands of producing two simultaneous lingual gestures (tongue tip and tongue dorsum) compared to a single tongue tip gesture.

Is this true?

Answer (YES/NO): NO